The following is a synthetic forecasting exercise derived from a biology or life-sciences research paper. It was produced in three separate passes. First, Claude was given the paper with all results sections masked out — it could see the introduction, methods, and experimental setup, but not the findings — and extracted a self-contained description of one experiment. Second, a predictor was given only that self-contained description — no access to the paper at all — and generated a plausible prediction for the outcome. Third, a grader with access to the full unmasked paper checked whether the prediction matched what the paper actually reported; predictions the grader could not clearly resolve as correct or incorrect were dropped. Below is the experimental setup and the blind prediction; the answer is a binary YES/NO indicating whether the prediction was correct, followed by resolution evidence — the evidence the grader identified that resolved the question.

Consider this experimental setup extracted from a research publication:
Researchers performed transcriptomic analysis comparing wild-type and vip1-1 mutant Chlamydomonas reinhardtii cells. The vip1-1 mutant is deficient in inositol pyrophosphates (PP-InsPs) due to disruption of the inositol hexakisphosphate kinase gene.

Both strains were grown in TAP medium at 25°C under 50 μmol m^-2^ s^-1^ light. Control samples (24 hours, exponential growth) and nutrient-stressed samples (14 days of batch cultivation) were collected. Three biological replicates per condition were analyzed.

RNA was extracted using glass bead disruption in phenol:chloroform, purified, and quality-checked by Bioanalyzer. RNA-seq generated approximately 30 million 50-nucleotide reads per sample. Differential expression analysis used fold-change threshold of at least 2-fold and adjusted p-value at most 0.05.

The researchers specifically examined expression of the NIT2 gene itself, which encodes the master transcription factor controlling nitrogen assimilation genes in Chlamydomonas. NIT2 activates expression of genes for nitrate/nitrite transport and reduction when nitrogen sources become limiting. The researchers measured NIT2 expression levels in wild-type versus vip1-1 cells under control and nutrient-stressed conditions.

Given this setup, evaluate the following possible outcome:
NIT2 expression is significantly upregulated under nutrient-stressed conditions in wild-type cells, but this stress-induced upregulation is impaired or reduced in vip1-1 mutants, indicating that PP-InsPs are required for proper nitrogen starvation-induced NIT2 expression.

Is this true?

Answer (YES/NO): NO